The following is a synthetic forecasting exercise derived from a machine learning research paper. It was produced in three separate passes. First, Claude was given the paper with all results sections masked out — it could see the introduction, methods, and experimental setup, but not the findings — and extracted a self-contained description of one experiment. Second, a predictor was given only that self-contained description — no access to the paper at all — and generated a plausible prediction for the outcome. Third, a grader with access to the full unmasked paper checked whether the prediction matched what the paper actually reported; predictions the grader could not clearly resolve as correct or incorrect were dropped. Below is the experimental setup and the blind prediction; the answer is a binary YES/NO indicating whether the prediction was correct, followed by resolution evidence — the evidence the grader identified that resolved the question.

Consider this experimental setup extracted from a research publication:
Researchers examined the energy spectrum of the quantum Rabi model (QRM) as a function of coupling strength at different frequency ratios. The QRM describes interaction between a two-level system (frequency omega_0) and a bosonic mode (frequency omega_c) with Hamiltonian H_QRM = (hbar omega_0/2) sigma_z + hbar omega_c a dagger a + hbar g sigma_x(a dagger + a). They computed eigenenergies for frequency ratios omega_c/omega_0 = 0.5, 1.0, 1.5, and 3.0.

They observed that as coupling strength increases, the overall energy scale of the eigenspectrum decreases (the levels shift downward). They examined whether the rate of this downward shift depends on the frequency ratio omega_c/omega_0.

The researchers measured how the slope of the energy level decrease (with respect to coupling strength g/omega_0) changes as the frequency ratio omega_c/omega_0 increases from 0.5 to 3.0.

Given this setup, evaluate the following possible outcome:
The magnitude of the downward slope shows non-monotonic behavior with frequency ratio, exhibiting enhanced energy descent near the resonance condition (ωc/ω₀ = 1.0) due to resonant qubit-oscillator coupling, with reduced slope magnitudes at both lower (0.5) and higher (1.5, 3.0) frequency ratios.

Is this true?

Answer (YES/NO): NO